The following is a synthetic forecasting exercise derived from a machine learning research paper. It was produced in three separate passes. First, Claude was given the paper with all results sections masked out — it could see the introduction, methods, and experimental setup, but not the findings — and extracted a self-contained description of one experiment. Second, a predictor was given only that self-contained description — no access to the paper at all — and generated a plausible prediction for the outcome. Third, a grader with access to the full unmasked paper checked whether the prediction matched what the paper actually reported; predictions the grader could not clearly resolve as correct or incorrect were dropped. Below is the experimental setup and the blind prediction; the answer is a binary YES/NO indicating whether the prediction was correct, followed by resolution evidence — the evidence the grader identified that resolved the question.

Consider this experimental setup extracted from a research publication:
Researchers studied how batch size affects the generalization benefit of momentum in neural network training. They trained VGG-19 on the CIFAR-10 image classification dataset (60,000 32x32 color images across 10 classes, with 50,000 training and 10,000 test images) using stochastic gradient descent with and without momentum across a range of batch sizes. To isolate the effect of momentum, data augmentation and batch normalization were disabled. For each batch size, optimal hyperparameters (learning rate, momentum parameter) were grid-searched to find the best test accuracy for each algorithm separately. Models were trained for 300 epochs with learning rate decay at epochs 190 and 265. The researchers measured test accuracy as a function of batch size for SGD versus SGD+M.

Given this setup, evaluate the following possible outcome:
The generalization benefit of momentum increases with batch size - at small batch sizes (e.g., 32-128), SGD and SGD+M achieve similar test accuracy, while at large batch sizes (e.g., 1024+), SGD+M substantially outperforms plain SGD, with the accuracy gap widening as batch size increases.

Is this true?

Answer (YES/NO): YES